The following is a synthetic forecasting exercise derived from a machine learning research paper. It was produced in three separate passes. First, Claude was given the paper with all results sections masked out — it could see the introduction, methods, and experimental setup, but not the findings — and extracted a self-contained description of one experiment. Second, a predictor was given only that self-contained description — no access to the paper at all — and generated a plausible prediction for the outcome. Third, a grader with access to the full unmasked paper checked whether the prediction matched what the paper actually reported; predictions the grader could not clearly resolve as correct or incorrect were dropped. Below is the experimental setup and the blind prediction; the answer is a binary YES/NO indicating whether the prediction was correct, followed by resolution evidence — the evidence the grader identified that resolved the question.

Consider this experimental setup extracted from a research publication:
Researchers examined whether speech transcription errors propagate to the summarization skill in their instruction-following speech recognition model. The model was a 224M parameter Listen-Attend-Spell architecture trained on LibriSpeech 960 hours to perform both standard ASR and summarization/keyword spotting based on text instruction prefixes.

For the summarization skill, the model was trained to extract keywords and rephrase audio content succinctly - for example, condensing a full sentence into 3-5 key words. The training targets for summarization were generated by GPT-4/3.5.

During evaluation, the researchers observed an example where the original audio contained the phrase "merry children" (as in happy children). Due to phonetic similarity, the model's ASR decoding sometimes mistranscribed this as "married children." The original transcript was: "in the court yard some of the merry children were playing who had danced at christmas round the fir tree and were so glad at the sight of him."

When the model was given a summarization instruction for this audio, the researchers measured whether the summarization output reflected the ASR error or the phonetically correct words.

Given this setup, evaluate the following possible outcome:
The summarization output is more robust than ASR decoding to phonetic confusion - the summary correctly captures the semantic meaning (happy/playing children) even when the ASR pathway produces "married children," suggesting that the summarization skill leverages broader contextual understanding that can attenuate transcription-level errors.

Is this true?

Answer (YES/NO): NO